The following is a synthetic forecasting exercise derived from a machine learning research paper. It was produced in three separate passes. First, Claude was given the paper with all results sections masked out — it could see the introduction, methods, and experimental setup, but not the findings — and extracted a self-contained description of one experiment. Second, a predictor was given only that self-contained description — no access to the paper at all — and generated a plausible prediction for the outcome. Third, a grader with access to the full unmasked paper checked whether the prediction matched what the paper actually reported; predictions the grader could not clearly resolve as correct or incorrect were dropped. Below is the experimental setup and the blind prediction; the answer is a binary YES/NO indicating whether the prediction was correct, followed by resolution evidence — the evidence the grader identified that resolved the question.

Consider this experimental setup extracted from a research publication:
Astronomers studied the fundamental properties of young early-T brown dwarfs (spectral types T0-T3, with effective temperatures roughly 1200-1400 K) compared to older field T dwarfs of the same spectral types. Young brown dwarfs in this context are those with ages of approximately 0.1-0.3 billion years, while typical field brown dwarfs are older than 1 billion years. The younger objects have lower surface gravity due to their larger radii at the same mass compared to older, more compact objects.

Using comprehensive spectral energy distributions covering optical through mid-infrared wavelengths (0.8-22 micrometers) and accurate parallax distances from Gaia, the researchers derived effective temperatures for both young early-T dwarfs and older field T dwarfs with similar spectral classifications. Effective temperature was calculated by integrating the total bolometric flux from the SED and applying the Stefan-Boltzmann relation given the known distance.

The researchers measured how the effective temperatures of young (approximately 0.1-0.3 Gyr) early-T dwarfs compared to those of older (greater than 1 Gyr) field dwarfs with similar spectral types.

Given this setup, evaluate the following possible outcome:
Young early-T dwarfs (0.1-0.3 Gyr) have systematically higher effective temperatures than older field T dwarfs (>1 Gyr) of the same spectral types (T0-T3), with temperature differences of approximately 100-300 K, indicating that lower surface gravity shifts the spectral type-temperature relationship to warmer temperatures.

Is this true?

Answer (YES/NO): NO